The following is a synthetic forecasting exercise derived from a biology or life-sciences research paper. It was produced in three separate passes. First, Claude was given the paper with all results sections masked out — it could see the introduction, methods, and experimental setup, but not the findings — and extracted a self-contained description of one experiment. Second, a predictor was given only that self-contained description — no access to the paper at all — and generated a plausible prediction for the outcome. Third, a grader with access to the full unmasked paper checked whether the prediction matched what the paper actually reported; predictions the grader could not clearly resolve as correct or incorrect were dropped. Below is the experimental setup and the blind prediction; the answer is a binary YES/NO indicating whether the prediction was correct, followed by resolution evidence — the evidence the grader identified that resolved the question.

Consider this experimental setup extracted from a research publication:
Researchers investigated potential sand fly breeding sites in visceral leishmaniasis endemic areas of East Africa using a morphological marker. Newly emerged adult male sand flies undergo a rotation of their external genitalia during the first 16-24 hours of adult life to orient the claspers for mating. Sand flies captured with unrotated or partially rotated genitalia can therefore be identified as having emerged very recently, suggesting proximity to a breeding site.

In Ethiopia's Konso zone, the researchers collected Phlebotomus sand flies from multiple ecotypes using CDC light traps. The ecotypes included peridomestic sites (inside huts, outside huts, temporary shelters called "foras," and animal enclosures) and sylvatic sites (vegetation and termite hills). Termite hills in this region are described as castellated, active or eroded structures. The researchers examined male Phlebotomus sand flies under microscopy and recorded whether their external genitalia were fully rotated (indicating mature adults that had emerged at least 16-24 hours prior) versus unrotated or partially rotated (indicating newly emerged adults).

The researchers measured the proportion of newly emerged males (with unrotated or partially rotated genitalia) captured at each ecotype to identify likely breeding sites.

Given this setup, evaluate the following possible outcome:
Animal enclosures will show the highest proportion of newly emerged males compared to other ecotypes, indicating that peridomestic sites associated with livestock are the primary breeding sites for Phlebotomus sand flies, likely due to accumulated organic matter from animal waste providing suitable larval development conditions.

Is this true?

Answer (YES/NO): NO